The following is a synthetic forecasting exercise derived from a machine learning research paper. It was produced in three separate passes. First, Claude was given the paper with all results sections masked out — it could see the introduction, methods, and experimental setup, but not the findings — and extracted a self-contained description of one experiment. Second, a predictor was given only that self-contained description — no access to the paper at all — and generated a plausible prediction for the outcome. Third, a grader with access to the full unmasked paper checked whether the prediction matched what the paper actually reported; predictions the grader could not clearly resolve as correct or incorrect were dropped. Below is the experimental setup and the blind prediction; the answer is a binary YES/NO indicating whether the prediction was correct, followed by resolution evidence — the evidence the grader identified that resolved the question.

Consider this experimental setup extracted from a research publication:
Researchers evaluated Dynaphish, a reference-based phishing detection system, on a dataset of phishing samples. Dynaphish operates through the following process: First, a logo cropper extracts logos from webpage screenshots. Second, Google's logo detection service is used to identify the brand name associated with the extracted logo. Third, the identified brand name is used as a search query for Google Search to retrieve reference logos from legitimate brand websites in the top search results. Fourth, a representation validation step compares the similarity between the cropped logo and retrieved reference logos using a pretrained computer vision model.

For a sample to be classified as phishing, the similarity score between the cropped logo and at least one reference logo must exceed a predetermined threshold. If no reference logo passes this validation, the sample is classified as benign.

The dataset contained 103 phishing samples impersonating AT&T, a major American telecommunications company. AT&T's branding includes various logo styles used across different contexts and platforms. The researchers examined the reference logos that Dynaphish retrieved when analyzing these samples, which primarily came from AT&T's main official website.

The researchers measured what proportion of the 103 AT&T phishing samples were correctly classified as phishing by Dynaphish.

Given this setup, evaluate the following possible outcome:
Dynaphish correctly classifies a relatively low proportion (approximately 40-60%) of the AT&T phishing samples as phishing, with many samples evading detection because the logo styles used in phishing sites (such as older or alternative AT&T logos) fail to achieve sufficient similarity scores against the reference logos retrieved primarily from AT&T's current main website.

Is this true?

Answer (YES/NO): NO